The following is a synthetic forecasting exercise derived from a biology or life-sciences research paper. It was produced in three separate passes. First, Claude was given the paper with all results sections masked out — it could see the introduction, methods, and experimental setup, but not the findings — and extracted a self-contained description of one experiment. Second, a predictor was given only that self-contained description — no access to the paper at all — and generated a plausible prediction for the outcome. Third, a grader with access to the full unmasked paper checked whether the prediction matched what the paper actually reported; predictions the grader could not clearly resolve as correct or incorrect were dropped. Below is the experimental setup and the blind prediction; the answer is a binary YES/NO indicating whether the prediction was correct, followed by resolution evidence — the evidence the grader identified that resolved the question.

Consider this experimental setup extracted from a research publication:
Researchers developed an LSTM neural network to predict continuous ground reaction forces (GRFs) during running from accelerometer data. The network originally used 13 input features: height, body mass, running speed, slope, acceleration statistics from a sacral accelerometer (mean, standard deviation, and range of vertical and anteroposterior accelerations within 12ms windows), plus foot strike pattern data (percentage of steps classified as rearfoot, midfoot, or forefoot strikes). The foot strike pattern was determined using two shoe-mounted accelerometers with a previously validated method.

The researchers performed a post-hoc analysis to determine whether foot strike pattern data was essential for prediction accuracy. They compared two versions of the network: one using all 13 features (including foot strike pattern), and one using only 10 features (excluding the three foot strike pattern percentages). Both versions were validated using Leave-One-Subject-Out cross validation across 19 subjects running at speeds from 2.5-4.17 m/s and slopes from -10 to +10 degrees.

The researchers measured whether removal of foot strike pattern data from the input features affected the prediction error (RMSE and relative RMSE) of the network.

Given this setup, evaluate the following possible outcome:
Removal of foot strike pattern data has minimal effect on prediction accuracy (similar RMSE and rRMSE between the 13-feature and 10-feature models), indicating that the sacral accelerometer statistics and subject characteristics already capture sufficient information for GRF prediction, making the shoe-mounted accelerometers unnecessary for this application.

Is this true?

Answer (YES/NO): YES